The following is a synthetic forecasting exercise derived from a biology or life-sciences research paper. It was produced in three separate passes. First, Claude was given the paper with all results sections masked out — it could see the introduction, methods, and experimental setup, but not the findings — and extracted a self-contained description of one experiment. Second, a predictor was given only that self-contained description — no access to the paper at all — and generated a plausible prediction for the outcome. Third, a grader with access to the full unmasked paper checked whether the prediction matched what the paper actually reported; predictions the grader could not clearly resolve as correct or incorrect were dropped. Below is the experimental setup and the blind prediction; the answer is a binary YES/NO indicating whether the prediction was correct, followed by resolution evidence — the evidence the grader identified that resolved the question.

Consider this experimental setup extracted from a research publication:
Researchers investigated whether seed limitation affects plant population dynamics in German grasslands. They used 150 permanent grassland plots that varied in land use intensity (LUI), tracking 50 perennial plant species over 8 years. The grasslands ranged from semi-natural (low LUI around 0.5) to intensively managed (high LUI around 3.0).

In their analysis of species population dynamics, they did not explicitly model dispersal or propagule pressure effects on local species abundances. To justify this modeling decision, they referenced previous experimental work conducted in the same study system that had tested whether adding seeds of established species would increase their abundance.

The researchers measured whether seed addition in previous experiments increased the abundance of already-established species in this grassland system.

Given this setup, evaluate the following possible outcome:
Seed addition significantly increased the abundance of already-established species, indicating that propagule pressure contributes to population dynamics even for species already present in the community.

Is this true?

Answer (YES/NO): NO